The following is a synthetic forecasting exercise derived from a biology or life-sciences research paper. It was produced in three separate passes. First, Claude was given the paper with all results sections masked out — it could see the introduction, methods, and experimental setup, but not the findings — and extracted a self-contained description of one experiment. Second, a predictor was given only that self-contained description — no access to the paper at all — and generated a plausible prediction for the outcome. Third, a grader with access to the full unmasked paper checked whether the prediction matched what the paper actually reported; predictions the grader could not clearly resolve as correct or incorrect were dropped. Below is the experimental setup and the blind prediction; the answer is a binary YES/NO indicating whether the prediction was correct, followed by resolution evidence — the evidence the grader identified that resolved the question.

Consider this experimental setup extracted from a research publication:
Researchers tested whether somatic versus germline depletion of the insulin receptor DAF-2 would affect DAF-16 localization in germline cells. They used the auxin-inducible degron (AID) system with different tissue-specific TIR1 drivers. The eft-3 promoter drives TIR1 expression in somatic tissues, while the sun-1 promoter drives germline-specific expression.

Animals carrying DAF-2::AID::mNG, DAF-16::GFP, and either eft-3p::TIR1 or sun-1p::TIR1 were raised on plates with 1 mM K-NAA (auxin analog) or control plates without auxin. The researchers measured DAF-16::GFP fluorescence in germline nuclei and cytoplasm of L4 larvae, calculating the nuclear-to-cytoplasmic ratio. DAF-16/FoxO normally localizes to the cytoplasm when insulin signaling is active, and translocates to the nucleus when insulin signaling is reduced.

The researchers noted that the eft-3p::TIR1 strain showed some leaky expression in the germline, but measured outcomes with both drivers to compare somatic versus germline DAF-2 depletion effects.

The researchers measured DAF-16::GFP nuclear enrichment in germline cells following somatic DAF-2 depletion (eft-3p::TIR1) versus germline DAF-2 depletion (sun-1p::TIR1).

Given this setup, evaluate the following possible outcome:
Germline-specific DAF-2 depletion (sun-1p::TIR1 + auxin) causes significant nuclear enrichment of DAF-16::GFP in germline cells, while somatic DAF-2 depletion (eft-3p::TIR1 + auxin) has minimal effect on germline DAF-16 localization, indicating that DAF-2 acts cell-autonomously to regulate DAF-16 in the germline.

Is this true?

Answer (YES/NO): NO